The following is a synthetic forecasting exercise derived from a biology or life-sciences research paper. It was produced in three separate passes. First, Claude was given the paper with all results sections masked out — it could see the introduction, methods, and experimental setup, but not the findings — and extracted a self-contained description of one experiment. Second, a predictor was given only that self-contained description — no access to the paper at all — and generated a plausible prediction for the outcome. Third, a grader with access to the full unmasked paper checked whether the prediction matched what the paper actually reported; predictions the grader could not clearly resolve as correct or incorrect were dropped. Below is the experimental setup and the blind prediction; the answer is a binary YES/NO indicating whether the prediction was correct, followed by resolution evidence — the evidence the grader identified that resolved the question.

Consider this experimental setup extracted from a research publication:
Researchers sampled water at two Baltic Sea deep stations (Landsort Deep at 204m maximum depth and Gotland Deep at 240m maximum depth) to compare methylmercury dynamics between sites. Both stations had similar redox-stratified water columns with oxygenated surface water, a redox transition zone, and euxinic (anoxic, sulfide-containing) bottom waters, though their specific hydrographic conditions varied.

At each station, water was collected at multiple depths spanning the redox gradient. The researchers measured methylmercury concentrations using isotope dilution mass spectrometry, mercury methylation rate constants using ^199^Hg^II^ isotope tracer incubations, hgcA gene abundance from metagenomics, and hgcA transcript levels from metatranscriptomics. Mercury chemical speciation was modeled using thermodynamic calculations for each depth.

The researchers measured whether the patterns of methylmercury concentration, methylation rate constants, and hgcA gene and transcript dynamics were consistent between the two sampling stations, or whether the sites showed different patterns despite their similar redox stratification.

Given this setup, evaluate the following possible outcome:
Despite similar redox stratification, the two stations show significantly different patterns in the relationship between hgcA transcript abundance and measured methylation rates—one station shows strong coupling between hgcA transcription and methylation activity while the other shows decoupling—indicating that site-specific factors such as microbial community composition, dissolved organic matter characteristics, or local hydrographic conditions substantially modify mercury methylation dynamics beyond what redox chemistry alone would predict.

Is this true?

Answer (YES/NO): NO